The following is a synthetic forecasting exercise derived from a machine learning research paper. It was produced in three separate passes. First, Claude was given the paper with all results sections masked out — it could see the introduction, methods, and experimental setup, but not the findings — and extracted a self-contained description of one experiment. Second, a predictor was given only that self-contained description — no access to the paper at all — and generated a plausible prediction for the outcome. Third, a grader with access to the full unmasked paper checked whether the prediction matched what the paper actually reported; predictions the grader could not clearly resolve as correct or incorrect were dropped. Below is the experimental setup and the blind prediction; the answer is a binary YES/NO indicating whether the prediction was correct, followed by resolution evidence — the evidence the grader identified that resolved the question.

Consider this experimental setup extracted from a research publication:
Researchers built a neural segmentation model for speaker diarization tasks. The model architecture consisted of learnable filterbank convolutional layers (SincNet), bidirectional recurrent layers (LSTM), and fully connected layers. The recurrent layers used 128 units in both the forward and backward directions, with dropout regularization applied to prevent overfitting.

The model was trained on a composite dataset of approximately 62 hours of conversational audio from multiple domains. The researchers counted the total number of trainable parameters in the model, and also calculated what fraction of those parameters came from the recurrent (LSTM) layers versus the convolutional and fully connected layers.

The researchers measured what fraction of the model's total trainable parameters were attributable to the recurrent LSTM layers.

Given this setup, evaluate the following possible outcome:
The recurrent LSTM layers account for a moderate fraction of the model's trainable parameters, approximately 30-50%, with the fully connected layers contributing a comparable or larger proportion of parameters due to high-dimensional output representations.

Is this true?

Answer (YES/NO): NO